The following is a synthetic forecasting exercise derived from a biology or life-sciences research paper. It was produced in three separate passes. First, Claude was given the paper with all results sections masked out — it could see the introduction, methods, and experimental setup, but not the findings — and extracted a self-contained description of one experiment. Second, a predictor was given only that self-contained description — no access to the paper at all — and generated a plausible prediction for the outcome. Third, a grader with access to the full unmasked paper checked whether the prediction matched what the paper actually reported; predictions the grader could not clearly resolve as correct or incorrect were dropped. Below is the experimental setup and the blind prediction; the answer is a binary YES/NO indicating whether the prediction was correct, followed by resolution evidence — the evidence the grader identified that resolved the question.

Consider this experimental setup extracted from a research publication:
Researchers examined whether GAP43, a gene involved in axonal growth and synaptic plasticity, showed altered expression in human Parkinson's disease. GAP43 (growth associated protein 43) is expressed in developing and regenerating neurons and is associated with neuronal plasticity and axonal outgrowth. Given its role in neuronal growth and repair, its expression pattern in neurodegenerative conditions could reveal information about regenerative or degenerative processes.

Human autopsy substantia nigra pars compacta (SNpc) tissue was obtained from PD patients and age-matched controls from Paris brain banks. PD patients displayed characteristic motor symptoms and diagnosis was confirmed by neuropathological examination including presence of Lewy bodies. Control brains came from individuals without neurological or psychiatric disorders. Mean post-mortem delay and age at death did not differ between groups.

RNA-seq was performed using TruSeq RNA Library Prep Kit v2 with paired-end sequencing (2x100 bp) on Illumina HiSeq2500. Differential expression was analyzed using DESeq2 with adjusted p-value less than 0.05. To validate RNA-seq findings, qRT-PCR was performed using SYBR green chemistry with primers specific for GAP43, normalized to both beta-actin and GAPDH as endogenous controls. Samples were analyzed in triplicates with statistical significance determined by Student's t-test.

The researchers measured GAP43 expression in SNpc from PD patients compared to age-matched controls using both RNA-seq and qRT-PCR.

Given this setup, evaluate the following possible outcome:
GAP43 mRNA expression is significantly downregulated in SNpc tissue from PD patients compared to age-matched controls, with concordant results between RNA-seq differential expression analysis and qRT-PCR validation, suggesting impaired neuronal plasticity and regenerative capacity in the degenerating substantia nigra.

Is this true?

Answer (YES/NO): NO